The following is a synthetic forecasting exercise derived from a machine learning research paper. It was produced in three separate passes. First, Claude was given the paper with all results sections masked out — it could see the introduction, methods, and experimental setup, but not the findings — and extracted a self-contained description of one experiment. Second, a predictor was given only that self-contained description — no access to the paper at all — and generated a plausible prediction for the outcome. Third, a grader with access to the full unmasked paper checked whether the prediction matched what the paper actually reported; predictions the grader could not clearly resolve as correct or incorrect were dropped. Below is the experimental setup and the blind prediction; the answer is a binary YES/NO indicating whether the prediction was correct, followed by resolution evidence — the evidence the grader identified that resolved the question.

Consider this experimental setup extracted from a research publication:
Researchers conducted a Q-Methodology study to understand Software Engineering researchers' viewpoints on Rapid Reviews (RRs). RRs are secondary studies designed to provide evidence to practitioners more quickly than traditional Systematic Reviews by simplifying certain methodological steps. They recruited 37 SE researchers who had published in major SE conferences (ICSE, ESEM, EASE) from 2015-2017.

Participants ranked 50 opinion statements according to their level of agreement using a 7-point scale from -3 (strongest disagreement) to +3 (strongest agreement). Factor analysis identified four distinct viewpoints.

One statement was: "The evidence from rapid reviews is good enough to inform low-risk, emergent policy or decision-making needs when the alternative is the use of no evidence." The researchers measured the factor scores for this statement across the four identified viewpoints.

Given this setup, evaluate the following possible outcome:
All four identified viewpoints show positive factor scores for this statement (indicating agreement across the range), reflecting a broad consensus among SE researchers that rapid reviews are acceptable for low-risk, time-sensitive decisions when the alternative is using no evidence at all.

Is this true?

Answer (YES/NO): NO